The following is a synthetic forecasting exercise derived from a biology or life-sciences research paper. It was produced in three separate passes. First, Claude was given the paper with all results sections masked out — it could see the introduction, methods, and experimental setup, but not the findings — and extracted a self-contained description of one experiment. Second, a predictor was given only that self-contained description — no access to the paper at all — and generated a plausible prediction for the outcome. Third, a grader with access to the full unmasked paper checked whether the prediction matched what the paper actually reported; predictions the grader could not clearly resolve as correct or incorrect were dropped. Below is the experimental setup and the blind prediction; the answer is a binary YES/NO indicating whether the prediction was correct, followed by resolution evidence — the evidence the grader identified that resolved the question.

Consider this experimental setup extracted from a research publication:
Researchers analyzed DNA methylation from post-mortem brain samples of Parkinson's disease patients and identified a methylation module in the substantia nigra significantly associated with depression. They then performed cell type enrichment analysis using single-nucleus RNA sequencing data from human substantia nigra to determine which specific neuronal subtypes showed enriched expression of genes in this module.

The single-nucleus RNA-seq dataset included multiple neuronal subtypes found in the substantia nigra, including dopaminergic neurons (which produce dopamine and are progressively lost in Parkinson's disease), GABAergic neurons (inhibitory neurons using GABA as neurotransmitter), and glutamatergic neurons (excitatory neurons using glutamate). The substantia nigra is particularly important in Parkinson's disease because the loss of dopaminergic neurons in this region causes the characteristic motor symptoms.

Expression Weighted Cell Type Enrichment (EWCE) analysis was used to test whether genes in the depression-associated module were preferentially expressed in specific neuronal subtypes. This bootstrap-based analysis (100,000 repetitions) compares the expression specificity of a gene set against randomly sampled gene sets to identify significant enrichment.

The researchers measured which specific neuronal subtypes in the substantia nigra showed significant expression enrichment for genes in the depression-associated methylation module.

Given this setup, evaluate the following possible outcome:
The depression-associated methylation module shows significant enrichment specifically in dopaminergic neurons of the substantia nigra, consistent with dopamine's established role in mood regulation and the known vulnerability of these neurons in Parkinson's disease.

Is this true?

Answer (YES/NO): NO